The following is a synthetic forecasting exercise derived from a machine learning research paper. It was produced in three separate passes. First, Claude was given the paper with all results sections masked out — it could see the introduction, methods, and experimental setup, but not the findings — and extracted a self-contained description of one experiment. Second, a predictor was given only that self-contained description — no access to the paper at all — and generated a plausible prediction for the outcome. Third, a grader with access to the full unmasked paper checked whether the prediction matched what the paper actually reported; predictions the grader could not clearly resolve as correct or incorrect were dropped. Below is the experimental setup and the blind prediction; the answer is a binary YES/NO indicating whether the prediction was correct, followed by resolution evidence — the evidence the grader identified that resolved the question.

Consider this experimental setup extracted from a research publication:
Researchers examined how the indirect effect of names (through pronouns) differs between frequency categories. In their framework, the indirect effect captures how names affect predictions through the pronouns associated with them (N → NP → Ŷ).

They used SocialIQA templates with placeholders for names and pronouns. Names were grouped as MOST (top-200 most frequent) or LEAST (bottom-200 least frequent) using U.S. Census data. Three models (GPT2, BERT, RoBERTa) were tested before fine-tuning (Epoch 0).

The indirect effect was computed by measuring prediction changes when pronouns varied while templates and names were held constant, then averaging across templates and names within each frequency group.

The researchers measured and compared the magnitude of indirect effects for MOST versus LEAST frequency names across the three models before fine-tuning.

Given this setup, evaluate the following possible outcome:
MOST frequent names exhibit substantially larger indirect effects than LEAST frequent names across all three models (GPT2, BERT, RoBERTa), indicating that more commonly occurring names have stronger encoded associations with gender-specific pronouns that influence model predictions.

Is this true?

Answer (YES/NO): NO